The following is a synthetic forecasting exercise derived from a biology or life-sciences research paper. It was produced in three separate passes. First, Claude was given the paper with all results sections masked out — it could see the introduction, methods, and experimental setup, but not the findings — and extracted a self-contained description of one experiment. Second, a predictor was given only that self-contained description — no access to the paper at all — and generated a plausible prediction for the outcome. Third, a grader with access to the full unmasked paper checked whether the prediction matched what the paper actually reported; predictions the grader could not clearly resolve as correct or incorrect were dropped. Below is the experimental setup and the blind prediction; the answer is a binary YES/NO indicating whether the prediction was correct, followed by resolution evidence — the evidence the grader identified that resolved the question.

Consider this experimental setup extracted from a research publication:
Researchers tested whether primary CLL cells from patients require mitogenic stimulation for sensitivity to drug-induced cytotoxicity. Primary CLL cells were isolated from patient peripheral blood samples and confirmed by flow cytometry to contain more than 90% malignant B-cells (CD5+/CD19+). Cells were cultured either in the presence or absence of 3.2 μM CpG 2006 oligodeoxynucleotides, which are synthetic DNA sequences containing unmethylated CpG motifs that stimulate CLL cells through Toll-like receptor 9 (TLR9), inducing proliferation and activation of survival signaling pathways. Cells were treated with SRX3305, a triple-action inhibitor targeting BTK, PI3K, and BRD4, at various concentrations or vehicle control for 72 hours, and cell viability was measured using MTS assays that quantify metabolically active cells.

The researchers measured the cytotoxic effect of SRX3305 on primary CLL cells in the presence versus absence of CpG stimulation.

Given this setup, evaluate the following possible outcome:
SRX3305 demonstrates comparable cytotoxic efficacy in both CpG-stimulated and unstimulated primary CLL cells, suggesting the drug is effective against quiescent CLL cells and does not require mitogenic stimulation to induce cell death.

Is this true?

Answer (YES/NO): NO